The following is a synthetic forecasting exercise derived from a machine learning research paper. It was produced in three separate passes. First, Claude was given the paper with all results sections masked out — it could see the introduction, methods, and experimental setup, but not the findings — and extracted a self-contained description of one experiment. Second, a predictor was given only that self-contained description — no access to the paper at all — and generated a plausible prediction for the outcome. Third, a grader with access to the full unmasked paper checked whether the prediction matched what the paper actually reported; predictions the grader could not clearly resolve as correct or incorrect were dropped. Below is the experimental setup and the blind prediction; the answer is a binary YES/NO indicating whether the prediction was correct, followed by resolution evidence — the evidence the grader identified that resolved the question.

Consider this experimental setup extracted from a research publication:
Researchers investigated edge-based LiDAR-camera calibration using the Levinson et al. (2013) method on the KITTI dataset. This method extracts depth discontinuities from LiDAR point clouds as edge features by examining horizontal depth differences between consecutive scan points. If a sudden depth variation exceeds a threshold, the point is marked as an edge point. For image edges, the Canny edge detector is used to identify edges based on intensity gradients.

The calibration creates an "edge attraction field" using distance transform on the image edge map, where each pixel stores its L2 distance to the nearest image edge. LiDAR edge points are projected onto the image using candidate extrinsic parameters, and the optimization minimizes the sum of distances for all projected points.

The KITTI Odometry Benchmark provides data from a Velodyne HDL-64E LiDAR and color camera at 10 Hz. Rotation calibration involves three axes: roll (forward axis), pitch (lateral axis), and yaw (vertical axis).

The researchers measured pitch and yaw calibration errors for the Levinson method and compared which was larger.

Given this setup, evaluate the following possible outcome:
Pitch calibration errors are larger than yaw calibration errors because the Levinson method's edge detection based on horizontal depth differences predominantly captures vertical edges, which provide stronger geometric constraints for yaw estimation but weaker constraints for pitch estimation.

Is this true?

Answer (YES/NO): YES